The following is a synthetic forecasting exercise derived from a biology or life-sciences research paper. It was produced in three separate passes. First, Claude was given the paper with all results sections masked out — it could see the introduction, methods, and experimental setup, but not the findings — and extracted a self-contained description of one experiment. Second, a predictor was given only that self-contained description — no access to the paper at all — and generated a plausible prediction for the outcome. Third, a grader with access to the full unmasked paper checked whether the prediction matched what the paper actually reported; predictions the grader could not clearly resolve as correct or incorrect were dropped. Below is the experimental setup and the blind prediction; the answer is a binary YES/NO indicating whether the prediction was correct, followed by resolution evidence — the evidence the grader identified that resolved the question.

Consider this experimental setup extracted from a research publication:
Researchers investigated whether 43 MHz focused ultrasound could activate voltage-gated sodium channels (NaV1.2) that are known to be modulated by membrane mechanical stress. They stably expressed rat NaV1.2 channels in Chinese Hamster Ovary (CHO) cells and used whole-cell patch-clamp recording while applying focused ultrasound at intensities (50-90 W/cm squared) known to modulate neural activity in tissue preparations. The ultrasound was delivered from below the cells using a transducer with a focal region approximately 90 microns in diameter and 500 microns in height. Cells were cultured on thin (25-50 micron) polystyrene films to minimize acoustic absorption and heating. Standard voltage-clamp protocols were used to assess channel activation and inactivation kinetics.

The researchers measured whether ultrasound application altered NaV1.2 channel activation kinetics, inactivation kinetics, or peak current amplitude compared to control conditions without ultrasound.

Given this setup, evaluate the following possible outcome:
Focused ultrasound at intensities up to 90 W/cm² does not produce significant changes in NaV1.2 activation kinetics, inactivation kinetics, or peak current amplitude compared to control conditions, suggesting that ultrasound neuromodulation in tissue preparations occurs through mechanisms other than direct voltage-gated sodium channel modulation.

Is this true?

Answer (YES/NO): NO